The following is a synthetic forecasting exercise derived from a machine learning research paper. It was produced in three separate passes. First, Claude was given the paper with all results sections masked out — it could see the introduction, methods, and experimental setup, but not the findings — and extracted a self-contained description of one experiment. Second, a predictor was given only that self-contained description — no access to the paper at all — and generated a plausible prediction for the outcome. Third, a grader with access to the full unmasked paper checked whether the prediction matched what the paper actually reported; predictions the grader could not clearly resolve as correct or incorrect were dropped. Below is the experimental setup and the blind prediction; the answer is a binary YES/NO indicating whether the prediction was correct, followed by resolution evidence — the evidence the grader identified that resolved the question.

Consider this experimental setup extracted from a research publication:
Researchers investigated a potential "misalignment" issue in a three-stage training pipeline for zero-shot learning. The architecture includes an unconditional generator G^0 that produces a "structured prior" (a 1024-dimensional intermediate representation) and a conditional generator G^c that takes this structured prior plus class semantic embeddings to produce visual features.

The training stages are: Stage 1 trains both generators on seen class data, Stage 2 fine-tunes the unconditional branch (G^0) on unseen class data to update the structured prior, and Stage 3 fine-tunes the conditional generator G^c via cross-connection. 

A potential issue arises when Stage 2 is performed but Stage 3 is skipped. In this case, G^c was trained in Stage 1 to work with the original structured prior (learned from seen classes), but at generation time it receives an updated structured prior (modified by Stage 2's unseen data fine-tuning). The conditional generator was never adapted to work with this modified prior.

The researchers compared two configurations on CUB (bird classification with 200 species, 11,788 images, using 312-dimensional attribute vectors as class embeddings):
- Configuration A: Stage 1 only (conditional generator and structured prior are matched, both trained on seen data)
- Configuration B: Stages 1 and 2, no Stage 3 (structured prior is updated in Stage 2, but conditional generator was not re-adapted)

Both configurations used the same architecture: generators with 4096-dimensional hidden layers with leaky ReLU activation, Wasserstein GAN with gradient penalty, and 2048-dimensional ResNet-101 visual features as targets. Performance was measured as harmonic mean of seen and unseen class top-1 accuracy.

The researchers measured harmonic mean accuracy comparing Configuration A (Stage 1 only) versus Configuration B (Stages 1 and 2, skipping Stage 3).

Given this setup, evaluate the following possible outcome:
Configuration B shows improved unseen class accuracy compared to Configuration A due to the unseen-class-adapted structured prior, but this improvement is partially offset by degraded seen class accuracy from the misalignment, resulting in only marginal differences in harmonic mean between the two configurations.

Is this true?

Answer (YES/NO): NO